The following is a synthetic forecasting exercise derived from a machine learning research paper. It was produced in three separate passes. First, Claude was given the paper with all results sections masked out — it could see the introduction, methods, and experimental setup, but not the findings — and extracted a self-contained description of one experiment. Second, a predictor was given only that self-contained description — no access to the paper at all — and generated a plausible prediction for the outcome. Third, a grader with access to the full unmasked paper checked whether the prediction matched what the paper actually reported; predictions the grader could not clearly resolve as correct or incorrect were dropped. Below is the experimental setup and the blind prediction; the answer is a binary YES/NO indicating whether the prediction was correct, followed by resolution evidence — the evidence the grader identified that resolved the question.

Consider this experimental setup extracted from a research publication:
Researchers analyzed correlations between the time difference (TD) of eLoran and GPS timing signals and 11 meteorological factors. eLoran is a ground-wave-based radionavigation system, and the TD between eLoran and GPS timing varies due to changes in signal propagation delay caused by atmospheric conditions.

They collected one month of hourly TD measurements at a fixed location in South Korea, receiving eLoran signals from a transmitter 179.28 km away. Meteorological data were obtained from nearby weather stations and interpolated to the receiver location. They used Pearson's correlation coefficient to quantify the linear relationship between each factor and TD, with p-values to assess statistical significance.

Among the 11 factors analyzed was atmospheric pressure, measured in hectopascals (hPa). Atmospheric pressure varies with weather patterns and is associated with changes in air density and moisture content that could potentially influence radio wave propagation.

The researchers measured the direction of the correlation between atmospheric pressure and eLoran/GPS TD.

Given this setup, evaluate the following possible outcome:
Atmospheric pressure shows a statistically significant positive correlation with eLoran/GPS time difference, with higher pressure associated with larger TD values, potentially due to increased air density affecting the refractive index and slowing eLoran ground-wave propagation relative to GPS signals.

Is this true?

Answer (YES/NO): NO